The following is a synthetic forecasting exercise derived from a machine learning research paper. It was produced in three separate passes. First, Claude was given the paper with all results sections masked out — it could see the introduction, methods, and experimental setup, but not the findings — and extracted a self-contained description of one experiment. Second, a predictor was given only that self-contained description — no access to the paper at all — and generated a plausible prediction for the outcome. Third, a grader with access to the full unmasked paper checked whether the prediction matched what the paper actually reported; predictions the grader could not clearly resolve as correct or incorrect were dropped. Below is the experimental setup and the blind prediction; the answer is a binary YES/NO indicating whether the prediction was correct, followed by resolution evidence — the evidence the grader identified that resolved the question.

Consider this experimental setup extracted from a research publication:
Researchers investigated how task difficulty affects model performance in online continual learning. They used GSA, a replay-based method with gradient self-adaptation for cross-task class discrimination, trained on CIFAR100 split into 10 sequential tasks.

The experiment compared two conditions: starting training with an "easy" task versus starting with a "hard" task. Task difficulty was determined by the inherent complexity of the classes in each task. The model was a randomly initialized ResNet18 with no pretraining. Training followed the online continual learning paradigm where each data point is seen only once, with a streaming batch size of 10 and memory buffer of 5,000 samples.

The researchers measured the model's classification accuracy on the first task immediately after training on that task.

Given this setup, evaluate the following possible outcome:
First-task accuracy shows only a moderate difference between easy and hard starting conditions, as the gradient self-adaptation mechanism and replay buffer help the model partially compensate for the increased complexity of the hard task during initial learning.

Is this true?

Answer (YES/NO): NO